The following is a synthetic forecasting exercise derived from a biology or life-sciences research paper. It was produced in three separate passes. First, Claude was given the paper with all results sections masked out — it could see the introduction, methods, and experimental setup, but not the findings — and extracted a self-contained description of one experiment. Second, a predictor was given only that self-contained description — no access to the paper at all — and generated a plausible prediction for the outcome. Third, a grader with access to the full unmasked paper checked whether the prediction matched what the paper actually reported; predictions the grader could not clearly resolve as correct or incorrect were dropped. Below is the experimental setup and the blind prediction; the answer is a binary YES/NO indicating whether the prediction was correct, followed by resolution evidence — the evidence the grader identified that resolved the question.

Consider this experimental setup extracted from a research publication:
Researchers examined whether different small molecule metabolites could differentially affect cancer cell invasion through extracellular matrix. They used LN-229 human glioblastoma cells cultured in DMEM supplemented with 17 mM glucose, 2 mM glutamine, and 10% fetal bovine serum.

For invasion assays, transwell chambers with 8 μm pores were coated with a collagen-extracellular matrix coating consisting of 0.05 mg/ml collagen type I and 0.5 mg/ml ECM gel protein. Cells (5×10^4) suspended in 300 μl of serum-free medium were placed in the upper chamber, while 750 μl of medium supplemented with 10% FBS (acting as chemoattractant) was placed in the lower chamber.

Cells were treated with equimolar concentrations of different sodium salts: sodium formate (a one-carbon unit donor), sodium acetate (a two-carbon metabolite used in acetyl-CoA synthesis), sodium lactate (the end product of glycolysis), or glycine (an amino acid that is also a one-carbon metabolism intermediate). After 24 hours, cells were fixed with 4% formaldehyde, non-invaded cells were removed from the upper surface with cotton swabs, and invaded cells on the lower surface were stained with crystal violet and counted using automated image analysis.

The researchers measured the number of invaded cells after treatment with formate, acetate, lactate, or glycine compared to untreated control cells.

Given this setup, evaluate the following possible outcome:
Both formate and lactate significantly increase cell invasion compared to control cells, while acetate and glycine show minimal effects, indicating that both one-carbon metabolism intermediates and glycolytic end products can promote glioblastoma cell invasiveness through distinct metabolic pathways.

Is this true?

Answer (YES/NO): YES